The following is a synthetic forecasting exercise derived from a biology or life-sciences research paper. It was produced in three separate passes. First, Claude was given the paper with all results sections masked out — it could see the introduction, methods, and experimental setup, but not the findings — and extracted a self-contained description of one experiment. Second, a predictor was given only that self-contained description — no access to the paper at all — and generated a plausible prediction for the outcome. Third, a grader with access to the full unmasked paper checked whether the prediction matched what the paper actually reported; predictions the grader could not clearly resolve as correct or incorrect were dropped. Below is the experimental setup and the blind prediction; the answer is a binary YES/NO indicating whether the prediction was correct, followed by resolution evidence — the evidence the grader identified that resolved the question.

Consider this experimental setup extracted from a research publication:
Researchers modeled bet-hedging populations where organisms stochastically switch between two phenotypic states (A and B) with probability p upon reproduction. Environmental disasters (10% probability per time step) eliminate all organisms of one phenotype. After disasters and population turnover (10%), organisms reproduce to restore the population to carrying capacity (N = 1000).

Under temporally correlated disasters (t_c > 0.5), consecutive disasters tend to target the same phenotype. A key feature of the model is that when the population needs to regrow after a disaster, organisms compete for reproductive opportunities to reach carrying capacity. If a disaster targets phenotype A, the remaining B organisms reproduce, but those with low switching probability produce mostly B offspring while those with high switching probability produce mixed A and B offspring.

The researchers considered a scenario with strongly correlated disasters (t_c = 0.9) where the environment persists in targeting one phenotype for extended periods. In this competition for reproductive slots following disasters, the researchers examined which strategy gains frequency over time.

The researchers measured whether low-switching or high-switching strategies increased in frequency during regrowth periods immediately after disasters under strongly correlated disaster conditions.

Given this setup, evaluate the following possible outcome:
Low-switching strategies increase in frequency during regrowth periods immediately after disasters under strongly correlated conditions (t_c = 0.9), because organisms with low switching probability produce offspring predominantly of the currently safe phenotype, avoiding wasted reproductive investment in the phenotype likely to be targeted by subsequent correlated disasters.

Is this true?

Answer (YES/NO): YES